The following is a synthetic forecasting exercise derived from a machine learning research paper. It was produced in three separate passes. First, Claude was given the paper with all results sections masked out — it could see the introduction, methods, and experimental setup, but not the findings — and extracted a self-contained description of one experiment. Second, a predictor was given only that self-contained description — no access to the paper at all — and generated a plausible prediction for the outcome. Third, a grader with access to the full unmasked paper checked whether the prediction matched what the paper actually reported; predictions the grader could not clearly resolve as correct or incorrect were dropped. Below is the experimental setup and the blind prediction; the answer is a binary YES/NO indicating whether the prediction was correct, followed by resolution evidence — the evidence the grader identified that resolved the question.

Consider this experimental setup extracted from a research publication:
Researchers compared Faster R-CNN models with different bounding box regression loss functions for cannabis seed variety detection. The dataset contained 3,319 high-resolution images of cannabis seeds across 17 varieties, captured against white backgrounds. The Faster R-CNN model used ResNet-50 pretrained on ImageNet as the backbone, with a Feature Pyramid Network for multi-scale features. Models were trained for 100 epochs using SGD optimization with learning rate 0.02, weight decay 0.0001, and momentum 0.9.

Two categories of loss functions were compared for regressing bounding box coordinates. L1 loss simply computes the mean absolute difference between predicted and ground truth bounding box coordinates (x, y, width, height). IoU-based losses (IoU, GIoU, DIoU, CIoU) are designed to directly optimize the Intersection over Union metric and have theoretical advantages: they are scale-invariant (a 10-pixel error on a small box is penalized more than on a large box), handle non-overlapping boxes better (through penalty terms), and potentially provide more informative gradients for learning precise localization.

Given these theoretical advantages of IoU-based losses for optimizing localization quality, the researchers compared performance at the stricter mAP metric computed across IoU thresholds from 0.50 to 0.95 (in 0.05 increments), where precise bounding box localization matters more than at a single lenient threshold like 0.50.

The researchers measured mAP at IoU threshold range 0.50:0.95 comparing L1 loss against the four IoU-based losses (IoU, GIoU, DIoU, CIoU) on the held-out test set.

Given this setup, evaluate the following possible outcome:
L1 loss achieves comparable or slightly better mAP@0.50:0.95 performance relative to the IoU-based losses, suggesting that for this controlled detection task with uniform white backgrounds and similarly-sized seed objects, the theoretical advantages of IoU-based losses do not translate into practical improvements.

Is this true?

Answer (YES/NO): YES